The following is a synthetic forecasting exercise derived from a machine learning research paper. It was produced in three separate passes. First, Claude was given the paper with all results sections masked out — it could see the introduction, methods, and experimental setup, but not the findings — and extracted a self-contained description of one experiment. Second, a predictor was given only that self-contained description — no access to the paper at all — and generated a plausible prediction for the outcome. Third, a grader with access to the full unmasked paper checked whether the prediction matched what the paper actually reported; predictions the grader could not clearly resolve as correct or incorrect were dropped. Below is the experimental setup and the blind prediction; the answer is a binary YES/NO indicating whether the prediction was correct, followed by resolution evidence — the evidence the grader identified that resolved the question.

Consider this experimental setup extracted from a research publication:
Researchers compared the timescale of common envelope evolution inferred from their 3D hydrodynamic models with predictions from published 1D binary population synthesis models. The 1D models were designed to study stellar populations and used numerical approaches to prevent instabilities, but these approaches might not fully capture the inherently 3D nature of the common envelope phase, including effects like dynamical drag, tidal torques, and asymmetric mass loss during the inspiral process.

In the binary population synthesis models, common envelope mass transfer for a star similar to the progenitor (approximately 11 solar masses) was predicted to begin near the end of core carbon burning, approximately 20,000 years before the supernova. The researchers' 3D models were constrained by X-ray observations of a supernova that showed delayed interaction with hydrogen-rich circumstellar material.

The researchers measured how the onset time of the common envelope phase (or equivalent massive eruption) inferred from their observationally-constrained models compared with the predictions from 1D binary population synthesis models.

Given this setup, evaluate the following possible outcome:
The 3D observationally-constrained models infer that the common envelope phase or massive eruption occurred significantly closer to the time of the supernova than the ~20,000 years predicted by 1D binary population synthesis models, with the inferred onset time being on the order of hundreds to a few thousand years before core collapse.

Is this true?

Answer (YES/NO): YES